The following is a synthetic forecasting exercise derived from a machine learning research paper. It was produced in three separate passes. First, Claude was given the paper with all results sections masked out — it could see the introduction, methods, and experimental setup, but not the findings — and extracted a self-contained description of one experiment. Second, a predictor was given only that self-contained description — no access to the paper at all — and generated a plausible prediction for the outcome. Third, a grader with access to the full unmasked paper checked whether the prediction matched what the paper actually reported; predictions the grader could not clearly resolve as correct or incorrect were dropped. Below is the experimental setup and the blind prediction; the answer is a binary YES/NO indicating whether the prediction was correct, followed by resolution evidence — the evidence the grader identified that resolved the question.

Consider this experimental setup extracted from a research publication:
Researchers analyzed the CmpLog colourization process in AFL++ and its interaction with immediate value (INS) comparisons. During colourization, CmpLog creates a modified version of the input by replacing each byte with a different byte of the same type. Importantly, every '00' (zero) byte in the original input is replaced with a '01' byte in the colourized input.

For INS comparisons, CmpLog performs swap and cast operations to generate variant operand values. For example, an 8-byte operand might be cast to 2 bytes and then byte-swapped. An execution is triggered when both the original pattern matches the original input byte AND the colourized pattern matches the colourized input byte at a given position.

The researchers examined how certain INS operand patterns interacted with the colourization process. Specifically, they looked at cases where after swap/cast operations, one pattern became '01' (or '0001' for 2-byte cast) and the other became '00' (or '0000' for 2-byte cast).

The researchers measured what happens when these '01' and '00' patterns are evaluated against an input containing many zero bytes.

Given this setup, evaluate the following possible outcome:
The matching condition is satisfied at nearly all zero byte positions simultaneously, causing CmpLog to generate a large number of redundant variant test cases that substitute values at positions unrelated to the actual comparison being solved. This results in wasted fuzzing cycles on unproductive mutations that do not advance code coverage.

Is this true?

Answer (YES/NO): YES